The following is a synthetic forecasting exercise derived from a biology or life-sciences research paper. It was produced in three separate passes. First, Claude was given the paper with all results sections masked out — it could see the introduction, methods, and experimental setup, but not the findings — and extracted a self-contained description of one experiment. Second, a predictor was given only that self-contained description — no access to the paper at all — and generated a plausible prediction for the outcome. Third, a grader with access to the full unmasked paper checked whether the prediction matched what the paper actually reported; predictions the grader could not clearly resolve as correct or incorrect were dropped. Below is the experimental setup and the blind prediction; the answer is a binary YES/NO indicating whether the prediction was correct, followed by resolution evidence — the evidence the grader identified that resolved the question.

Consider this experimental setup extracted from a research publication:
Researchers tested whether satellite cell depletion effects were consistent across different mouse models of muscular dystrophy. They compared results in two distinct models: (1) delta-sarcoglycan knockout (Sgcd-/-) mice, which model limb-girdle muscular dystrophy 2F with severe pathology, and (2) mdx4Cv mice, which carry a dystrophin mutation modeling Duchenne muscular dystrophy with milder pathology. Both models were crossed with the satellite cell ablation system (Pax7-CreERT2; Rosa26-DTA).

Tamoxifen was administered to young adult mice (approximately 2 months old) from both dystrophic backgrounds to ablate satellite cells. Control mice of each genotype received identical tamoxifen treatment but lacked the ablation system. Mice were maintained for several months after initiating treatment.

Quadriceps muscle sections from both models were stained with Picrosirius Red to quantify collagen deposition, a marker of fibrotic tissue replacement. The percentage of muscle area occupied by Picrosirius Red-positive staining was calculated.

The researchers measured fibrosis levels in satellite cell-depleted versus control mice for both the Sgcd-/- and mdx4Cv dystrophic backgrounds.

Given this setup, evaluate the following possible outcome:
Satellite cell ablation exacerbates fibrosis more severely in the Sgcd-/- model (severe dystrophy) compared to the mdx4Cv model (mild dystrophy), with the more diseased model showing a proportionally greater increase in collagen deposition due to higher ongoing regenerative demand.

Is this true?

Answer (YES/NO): NO